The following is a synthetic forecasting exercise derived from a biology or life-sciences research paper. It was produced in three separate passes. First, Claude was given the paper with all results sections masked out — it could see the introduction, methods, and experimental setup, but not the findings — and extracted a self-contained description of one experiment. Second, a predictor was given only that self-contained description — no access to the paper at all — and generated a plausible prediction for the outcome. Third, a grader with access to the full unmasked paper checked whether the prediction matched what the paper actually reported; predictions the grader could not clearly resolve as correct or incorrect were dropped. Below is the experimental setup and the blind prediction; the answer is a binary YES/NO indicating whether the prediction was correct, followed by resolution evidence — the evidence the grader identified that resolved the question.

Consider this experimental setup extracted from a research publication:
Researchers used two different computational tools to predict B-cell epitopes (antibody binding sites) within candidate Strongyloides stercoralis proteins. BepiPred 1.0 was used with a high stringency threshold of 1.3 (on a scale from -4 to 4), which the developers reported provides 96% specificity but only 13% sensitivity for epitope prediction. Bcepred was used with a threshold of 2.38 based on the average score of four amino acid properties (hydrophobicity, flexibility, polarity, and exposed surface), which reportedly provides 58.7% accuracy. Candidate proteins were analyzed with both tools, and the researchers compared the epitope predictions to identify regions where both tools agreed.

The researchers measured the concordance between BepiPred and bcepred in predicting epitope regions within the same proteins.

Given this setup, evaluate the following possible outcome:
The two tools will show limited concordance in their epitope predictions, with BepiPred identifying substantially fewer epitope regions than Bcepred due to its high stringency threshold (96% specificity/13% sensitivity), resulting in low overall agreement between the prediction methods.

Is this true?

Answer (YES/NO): NO